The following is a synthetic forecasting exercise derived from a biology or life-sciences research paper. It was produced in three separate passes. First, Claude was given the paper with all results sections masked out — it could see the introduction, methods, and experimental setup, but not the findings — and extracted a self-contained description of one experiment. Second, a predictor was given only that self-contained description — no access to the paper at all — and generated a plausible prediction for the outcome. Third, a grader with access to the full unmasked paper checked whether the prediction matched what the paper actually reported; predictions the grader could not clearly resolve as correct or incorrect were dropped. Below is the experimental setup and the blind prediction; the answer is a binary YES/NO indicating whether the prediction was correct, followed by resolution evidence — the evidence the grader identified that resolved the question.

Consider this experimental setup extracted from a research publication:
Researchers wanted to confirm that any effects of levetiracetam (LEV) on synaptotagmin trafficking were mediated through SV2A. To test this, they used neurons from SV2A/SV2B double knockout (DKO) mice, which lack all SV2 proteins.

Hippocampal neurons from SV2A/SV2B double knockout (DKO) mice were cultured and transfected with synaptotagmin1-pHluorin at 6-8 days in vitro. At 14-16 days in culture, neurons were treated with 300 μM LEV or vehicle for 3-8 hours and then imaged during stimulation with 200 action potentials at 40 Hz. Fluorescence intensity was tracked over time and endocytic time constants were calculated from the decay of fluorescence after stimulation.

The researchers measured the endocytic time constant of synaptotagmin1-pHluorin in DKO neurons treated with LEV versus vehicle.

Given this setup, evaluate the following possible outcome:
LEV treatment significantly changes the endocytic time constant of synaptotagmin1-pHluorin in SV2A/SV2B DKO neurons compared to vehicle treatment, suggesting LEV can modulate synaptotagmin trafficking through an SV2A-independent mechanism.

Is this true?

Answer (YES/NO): NO